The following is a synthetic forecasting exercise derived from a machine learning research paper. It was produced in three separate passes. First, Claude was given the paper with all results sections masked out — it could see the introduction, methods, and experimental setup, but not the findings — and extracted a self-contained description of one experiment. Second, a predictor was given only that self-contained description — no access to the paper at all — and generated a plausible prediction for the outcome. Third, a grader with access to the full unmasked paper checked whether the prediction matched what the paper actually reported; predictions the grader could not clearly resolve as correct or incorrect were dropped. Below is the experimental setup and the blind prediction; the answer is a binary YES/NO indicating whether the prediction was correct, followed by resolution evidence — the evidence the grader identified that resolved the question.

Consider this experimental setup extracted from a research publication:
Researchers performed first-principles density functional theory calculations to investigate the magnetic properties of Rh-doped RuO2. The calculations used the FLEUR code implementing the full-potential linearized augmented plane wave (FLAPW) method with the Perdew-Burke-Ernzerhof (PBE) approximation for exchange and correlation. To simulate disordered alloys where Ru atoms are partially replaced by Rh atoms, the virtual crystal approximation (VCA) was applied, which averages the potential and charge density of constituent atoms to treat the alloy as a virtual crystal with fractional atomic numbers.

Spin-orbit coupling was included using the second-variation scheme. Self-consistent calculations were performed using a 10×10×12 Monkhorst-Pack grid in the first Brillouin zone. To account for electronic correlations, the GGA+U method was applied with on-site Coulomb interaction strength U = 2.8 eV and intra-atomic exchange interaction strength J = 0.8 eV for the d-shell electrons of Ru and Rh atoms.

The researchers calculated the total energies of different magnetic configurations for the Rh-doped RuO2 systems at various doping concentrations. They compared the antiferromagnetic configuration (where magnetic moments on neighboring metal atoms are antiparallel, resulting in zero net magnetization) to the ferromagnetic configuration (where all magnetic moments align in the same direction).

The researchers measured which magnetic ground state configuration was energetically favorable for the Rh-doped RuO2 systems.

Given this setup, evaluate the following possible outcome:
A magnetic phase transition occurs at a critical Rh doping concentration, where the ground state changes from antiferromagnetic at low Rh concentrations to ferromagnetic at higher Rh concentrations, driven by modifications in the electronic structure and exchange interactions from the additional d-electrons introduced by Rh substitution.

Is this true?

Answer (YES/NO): NO